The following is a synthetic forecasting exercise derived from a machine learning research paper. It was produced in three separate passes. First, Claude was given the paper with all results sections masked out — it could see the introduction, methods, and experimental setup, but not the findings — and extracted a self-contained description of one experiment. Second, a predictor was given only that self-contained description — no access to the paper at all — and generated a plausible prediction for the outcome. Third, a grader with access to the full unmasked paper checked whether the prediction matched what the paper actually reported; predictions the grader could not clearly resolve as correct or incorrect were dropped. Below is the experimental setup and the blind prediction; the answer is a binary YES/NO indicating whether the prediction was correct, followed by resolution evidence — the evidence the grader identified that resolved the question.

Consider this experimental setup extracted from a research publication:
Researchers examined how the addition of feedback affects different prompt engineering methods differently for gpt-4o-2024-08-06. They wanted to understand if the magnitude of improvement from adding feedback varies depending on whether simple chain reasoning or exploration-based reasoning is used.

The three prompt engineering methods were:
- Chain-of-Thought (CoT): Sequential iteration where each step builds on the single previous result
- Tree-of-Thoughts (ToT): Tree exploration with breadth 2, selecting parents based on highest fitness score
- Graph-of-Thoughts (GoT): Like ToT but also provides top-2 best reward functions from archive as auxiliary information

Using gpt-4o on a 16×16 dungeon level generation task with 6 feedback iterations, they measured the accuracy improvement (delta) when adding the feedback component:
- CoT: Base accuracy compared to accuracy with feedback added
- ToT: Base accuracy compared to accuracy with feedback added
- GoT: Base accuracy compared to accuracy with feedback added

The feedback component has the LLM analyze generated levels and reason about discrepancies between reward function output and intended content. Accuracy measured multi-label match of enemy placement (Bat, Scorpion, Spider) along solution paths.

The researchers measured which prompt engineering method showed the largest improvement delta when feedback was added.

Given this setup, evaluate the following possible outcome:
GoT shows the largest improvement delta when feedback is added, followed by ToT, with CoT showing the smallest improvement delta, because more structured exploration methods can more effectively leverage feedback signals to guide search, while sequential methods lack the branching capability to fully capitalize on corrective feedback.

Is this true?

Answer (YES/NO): NO